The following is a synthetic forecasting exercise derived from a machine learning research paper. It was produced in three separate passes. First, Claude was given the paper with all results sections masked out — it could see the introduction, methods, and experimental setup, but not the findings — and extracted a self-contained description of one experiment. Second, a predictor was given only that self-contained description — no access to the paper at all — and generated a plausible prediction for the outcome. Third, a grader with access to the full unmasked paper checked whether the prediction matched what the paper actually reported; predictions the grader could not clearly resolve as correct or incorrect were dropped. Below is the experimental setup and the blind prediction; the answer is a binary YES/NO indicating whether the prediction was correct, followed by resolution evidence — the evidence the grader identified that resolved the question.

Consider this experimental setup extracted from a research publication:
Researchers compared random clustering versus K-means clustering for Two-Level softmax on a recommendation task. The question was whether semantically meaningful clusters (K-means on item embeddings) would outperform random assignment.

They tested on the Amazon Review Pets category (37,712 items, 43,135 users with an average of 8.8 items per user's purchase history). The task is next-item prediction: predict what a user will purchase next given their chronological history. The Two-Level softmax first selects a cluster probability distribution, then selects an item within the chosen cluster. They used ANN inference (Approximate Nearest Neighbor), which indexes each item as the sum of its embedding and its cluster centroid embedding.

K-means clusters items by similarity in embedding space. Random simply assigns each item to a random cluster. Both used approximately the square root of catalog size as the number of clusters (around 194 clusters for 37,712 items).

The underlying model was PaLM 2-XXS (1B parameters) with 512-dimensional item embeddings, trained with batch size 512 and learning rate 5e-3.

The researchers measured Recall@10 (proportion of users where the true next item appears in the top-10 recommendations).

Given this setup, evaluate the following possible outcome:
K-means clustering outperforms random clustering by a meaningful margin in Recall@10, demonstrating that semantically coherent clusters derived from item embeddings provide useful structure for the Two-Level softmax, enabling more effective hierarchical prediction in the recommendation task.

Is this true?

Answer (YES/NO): NO